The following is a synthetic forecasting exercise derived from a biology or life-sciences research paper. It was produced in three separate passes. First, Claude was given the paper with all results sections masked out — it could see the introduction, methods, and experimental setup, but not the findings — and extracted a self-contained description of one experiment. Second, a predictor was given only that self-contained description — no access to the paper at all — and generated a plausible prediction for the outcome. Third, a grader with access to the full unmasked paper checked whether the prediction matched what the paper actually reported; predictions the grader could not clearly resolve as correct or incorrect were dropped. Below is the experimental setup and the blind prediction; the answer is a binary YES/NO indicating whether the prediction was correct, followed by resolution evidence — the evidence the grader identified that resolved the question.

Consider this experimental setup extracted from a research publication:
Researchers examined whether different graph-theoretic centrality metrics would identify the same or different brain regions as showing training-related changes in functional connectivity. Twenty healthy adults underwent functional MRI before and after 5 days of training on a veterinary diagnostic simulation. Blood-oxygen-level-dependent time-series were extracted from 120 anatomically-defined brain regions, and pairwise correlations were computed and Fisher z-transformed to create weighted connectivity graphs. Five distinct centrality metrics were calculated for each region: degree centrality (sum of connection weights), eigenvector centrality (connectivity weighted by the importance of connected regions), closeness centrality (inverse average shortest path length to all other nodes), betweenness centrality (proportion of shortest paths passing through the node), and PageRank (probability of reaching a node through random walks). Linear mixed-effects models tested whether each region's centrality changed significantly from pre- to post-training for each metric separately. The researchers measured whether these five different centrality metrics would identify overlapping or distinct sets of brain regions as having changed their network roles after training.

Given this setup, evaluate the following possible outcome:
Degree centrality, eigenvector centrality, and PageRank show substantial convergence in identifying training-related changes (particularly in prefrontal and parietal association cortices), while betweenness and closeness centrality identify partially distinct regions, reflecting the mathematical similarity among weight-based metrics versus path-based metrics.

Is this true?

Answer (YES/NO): NO